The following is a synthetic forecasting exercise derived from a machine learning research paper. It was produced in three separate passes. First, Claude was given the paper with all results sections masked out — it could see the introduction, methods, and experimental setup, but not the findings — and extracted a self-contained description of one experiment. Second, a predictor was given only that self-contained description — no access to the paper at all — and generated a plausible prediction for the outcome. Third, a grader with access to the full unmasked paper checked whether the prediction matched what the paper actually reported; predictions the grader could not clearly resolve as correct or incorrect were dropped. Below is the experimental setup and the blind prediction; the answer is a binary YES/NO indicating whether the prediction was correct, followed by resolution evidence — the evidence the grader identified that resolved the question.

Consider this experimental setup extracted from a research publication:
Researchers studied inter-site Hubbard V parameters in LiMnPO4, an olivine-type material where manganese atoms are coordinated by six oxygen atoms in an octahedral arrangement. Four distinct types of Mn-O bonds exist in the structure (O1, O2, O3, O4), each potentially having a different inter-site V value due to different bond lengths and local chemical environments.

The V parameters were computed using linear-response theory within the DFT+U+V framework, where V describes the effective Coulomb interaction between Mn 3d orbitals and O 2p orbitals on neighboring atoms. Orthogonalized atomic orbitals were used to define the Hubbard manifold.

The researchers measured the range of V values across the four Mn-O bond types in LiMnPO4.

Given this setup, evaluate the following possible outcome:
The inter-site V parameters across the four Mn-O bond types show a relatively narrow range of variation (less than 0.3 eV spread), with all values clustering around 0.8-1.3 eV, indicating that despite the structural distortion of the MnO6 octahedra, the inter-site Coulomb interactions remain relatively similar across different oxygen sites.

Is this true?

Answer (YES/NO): NO